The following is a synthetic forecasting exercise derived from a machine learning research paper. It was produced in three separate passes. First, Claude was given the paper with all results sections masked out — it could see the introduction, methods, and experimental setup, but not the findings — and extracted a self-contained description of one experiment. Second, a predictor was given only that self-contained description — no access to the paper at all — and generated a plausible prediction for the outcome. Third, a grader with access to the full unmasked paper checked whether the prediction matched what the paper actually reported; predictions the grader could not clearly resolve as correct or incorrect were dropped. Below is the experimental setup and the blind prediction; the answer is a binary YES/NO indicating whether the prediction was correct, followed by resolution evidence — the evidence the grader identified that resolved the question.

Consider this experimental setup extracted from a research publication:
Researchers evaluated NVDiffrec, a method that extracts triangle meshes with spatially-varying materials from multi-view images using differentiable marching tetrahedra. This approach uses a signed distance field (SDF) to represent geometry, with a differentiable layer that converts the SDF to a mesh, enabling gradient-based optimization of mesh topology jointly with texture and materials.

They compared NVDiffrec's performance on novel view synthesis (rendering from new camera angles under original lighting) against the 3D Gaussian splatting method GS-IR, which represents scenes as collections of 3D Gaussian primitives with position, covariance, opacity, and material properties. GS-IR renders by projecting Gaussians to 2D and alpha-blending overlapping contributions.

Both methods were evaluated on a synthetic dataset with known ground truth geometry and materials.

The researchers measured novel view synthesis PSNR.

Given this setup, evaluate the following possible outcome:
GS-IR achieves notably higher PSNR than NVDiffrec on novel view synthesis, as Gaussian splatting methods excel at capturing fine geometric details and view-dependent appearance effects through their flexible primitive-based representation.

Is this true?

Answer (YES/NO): YES